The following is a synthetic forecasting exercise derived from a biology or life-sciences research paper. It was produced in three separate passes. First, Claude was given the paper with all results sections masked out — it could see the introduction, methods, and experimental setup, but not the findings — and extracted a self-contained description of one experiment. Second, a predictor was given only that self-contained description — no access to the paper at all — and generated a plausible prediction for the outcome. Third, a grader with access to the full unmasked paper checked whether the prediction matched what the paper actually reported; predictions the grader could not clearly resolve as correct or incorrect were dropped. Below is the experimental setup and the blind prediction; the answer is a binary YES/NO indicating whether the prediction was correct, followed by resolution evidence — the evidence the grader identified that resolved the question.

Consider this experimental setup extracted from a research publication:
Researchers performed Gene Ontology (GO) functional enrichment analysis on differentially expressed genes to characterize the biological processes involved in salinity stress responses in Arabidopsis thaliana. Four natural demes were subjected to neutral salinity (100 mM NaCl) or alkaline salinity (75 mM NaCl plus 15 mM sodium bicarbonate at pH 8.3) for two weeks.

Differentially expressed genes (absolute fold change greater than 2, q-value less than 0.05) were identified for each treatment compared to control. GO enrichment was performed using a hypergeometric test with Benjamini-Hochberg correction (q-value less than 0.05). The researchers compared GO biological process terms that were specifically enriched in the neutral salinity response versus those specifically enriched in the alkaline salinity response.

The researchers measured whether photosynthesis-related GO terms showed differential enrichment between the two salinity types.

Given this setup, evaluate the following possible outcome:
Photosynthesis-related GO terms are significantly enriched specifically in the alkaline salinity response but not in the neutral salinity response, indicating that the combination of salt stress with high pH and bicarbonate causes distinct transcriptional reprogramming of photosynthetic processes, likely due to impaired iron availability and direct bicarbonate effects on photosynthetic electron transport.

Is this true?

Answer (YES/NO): NO